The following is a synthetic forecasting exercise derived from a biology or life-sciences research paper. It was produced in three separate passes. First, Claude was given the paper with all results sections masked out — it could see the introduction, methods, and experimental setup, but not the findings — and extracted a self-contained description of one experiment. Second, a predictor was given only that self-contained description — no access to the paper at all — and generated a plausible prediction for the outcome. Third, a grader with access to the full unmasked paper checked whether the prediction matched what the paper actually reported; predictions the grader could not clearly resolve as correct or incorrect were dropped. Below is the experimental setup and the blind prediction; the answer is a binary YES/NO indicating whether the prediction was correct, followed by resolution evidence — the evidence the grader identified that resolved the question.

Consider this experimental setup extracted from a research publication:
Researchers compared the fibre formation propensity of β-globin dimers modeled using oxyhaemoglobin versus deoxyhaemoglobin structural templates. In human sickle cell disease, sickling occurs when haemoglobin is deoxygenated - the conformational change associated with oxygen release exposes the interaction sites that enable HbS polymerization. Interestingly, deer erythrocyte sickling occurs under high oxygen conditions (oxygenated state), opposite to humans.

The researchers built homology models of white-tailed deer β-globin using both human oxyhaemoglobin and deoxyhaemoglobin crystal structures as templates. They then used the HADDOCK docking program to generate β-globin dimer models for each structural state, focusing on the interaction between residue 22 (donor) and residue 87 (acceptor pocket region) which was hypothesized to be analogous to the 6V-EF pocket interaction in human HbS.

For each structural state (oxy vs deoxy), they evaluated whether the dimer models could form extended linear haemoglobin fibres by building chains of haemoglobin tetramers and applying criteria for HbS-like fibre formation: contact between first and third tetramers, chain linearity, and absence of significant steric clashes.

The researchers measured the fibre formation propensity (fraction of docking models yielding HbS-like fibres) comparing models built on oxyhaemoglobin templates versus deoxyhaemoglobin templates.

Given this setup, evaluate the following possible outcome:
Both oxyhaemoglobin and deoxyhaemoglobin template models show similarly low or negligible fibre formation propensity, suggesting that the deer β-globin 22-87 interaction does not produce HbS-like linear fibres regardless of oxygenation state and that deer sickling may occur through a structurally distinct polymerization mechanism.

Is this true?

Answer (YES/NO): NO